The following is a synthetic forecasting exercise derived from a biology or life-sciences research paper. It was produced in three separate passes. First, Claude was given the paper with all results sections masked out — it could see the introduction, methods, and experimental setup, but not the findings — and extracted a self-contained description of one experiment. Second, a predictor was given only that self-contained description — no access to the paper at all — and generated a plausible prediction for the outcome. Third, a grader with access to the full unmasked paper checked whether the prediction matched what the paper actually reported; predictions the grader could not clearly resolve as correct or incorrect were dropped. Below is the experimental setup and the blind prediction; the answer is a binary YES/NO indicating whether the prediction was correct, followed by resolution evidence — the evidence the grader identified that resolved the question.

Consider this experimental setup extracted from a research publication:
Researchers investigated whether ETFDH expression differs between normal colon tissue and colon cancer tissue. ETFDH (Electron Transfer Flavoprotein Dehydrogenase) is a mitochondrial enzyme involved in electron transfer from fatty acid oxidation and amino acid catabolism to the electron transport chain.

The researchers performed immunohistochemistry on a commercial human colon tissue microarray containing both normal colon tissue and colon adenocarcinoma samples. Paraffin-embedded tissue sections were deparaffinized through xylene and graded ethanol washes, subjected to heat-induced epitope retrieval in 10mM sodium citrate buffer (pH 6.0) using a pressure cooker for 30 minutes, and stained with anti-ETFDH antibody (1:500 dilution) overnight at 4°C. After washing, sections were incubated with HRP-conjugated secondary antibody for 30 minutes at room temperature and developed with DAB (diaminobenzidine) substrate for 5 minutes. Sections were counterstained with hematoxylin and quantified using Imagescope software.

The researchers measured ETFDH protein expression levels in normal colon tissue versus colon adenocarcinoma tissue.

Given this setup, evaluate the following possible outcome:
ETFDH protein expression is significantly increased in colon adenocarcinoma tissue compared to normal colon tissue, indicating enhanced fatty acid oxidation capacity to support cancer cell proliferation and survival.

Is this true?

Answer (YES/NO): NO